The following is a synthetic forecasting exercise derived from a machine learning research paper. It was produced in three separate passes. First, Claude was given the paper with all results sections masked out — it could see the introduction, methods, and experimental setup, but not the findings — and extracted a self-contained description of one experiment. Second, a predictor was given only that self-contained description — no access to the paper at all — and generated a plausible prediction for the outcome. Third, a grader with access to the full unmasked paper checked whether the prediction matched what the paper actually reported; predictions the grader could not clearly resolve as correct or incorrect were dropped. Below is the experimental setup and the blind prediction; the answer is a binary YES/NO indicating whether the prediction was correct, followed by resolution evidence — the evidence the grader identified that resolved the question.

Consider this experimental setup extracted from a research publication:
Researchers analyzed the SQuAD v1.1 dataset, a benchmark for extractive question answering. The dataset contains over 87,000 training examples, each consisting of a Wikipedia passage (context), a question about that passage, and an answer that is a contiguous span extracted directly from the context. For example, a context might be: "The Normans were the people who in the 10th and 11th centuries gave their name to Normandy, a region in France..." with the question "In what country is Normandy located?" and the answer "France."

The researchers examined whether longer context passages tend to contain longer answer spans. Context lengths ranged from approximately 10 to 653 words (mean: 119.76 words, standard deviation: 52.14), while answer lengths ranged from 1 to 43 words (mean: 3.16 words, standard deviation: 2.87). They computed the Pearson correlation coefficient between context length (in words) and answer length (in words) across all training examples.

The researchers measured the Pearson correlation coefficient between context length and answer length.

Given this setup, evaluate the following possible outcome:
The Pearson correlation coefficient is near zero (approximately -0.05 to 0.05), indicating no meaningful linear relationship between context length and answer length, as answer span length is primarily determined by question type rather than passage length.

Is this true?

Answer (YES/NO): YES